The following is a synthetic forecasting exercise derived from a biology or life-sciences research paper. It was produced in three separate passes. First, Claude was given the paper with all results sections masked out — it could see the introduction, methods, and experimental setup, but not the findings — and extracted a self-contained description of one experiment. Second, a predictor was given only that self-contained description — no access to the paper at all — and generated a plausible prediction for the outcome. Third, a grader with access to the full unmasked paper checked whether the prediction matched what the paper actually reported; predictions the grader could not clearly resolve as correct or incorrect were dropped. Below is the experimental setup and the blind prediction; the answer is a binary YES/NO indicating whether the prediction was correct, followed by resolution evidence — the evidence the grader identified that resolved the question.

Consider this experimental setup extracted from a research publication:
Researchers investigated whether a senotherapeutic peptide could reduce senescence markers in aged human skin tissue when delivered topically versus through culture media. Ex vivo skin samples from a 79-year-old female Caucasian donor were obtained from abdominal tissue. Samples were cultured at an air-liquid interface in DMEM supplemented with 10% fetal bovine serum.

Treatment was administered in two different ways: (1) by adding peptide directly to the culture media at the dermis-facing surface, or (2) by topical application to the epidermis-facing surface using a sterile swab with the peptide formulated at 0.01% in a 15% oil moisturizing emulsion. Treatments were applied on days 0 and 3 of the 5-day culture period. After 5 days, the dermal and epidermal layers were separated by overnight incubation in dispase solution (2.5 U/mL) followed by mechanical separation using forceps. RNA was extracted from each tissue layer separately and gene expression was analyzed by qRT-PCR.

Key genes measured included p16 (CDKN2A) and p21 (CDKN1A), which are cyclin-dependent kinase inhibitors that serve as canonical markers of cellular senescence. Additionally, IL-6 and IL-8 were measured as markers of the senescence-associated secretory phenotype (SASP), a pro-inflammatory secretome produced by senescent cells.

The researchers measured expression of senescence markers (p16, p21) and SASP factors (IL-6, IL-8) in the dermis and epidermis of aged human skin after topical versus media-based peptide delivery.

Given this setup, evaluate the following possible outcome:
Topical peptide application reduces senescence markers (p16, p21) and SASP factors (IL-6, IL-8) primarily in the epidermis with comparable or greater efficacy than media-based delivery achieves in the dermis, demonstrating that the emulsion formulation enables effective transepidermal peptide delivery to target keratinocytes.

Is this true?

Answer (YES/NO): NO